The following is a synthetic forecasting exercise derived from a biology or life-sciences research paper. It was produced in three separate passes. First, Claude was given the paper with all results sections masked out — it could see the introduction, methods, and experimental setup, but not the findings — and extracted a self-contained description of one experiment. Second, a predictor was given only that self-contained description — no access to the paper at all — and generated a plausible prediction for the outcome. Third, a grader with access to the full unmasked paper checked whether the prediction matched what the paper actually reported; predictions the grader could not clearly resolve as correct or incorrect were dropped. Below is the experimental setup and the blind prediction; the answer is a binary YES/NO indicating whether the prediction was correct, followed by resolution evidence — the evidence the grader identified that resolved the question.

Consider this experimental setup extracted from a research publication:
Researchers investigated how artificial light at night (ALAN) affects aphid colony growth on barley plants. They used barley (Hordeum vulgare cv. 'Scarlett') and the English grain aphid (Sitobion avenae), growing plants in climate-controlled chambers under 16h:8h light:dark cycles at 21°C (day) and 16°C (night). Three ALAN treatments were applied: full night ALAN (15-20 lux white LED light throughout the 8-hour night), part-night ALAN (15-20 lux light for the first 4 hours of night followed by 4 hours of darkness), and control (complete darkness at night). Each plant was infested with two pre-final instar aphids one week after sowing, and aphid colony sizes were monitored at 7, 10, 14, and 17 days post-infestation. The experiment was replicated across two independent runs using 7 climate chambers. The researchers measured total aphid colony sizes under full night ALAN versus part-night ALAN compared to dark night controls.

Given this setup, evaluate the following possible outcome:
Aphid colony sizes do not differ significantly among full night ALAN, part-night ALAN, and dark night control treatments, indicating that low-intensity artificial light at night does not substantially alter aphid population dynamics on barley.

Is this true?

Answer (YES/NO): NO